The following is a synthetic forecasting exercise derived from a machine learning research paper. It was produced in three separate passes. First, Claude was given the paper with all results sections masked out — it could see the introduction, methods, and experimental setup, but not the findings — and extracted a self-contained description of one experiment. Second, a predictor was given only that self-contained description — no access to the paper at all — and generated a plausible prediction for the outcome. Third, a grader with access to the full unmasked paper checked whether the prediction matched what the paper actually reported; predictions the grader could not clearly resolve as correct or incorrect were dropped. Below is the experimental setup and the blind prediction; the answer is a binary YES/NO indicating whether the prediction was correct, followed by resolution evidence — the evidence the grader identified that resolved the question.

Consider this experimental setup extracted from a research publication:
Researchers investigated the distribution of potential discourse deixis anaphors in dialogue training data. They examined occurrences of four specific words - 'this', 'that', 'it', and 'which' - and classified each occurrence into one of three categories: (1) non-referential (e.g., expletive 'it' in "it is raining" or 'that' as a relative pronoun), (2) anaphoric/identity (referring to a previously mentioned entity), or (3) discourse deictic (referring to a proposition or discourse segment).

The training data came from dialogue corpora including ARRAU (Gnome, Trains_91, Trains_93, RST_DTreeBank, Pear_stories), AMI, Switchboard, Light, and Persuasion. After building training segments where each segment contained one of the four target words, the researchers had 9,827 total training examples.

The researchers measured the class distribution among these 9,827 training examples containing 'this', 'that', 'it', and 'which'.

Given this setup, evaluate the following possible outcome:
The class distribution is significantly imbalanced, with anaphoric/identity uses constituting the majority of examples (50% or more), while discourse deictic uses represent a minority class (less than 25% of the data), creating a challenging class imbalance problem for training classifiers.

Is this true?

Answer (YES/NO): NO